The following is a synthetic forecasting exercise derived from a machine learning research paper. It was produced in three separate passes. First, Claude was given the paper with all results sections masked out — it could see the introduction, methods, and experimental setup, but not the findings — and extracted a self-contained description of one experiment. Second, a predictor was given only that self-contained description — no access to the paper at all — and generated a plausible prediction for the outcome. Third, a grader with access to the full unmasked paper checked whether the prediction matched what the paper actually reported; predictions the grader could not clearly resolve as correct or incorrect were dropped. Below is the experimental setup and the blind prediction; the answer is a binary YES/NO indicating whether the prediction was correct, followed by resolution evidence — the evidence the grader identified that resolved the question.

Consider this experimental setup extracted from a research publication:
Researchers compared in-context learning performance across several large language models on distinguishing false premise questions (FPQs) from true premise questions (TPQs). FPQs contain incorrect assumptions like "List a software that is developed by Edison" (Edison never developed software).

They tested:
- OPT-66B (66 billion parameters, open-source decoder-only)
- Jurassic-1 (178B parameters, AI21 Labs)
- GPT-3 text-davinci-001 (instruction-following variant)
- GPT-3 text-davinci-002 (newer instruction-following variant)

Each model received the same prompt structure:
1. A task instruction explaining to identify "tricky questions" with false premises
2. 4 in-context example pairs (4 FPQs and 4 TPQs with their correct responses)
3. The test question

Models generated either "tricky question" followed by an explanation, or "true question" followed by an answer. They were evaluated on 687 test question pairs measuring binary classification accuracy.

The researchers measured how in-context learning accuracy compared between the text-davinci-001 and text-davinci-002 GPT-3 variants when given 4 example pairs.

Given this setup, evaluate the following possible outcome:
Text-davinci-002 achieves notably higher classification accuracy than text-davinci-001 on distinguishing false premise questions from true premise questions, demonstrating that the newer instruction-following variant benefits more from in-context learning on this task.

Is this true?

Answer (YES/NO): YES